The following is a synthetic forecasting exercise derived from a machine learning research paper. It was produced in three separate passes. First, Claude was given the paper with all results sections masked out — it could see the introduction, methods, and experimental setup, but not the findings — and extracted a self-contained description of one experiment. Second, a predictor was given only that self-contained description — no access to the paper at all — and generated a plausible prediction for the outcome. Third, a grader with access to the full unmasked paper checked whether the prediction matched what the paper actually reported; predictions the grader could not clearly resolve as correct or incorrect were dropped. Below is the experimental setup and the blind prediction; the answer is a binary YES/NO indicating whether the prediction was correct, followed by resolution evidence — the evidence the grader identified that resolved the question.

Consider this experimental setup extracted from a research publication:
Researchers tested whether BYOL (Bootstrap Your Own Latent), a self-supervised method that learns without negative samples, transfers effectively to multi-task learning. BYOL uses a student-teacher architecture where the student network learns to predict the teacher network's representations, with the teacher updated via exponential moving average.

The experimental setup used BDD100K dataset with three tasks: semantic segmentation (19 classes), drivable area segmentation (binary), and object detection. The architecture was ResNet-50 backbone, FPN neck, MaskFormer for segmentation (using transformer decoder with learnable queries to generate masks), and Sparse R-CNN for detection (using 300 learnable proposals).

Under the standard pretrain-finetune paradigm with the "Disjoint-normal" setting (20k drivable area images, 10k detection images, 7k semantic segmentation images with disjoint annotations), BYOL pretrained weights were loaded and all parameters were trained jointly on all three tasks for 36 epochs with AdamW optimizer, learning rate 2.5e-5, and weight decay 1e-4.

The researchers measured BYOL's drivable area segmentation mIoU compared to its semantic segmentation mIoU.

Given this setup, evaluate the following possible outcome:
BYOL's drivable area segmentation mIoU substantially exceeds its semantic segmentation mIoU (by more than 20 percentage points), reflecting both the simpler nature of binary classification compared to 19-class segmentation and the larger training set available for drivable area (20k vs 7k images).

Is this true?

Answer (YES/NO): NO